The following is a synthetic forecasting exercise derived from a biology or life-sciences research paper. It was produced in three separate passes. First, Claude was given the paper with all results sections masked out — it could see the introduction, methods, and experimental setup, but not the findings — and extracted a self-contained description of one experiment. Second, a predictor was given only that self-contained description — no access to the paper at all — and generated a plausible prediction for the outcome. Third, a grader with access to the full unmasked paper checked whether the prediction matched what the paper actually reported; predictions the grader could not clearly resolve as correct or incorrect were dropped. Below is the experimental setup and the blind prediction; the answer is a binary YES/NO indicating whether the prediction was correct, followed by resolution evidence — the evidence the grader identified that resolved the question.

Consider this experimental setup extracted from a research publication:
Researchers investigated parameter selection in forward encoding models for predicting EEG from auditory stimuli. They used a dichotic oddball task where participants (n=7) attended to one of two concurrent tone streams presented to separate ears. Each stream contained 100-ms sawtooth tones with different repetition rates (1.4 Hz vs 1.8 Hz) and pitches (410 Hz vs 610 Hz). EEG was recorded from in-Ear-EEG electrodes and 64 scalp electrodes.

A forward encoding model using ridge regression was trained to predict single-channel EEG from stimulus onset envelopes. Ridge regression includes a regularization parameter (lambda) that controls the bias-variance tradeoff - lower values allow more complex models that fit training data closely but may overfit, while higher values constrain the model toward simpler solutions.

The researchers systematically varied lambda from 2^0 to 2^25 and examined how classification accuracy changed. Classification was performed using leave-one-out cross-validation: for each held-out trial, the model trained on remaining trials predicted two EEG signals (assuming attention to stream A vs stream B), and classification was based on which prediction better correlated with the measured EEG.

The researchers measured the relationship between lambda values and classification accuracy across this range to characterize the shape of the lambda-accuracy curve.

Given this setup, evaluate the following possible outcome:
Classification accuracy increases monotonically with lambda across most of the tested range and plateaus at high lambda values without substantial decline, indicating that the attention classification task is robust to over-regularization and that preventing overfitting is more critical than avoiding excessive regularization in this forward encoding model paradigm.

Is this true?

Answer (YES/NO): NO